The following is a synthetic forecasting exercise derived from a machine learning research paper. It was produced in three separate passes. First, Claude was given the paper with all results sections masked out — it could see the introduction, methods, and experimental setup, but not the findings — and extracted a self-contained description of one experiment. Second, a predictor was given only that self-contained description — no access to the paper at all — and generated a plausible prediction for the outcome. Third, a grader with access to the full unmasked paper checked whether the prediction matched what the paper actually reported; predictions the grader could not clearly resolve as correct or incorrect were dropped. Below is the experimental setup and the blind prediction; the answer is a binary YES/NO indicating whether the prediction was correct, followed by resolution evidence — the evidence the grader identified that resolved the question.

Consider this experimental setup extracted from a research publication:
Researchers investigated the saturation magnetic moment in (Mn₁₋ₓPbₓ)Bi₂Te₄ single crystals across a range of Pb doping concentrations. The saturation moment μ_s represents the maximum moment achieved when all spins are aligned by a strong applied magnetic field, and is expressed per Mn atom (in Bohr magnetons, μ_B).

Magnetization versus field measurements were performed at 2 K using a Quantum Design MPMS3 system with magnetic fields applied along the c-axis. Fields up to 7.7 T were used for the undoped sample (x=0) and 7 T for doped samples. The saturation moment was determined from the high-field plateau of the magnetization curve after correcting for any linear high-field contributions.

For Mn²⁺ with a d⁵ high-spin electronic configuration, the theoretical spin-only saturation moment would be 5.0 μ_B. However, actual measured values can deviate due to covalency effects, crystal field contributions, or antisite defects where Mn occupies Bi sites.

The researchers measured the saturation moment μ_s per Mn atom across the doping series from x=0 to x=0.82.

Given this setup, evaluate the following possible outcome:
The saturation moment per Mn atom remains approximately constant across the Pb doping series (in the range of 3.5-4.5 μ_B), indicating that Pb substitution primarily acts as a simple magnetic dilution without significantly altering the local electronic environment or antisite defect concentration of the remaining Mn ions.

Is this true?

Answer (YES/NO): NO